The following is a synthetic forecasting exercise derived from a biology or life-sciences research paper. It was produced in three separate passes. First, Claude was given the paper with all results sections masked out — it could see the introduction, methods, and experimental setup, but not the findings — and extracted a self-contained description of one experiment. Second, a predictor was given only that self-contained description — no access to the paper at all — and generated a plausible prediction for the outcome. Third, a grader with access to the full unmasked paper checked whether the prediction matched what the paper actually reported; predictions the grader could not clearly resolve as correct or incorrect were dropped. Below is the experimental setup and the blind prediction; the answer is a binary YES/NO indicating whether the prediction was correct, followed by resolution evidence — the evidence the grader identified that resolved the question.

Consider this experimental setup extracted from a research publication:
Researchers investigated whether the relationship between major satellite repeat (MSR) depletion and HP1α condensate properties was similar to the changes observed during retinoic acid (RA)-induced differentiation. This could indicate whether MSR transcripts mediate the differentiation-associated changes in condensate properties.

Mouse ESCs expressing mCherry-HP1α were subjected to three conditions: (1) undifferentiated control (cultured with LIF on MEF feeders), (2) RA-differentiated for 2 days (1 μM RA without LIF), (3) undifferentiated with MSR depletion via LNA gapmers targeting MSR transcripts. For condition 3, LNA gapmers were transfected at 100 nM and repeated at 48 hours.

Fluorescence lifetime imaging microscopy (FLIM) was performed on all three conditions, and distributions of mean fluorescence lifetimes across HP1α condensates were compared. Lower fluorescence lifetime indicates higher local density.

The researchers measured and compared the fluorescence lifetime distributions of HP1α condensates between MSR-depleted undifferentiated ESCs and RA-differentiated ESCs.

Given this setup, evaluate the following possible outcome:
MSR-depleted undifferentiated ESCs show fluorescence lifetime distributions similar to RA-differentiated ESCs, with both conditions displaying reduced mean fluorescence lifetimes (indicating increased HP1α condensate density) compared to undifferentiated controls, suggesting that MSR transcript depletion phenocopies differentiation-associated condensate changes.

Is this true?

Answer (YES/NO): NO